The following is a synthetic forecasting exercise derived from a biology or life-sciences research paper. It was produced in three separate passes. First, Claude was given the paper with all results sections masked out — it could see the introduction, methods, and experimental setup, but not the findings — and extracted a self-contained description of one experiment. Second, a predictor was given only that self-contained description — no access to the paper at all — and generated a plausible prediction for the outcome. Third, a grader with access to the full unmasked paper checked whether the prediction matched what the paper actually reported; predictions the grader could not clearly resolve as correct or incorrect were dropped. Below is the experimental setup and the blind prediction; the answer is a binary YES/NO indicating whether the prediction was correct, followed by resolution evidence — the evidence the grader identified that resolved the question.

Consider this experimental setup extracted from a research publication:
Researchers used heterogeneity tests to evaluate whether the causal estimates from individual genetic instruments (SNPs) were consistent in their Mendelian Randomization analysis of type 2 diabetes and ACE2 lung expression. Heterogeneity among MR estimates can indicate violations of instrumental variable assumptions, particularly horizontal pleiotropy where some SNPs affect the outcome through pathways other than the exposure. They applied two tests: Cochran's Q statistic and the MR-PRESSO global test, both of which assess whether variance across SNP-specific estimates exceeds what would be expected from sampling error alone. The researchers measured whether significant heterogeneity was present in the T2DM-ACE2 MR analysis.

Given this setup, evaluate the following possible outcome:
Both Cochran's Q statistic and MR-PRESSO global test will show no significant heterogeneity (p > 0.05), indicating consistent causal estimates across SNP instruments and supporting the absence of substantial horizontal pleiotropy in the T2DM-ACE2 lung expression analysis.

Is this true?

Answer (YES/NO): YES